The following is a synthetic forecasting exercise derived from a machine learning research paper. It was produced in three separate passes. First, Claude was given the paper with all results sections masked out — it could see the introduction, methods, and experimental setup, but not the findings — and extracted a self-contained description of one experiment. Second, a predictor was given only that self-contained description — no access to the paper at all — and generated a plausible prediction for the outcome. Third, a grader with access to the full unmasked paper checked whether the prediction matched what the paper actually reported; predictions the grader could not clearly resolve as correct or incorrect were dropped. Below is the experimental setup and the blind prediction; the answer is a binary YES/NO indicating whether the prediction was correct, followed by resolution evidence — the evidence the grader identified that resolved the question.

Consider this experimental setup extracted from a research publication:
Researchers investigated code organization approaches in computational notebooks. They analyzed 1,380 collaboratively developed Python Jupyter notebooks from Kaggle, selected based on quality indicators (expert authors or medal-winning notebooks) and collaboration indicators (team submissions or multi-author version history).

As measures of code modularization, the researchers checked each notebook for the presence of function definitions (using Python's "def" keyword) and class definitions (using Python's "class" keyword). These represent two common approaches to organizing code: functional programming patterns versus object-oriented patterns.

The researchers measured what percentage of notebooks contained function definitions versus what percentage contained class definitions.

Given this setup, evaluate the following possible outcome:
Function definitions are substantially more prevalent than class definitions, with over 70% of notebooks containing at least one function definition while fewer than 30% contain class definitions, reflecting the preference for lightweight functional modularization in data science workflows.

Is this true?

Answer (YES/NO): YES